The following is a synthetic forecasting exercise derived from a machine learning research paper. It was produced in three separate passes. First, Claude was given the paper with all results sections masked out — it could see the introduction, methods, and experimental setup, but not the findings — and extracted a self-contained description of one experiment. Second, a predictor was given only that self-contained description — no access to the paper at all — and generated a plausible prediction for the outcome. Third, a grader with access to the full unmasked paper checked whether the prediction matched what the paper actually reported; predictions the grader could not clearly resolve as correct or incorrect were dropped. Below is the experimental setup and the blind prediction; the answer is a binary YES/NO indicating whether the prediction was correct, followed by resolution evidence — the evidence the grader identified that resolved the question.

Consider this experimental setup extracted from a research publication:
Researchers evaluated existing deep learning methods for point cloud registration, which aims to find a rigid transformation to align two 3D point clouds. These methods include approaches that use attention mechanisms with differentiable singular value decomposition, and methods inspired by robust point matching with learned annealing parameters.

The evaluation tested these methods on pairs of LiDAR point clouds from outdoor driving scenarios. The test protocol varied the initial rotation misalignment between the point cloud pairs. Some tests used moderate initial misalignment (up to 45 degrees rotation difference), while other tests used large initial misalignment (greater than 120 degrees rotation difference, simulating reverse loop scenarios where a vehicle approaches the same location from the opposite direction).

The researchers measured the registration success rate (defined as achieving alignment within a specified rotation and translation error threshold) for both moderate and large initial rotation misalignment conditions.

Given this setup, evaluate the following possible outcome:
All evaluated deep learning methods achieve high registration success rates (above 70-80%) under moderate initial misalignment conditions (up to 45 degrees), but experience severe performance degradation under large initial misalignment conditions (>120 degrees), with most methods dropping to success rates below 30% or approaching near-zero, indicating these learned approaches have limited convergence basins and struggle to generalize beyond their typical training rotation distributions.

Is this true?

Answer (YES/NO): NO